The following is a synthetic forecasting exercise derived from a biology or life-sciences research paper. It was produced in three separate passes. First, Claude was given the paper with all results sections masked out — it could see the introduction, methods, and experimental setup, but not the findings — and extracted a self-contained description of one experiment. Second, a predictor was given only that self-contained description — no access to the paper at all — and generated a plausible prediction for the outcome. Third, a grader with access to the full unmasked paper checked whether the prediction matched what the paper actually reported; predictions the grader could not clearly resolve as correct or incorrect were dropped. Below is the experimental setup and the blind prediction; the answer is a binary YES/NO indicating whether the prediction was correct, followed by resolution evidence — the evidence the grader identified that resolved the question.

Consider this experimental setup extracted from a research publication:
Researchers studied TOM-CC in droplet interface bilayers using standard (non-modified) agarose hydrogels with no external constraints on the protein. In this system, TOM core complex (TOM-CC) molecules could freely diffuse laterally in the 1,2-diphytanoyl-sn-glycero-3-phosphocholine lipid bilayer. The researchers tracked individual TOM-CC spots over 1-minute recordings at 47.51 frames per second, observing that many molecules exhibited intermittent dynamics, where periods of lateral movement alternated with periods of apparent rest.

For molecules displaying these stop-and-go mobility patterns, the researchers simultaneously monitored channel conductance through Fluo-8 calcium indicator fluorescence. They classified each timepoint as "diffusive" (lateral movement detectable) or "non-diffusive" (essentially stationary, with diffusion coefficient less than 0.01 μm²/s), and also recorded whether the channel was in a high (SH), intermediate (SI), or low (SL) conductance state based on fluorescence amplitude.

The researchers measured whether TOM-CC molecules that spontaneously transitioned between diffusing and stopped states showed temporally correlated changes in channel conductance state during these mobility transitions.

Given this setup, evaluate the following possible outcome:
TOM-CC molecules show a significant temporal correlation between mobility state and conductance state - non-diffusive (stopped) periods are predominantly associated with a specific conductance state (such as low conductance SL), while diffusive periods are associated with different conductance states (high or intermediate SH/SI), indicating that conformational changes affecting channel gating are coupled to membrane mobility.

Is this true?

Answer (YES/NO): YES